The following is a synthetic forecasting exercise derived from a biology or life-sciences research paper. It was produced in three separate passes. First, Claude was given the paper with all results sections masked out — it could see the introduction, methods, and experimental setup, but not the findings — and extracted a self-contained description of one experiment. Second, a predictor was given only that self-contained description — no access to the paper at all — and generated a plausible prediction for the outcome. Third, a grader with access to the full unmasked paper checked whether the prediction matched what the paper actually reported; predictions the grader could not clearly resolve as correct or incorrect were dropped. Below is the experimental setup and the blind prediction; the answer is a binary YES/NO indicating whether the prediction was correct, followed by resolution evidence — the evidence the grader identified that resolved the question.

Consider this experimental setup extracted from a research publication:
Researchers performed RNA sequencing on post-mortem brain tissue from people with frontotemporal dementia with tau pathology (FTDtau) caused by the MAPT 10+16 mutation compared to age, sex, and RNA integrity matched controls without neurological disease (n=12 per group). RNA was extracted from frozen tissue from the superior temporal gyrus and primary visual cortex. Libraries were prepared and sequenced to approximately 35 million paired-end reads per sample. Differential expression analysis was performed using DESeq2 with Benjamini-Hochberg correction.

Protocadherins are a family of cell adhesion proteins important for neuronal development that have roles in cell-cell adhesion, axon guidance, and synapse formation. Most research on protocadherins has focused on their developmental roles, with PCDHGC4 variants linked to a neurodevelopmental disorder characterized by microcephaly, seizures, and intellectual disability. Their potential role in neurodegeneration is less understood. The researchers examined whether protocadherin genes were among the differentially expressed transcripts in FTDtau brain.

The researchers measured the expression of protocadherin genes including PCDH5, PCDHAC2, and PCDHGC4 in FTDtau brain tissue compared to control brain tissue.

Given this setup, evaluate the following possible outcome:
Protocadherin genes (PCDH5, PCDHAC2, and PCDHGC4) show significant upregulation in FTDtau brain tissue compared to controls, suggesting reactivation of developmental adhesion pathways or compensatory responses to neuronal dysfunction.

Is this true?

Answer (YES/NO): NO